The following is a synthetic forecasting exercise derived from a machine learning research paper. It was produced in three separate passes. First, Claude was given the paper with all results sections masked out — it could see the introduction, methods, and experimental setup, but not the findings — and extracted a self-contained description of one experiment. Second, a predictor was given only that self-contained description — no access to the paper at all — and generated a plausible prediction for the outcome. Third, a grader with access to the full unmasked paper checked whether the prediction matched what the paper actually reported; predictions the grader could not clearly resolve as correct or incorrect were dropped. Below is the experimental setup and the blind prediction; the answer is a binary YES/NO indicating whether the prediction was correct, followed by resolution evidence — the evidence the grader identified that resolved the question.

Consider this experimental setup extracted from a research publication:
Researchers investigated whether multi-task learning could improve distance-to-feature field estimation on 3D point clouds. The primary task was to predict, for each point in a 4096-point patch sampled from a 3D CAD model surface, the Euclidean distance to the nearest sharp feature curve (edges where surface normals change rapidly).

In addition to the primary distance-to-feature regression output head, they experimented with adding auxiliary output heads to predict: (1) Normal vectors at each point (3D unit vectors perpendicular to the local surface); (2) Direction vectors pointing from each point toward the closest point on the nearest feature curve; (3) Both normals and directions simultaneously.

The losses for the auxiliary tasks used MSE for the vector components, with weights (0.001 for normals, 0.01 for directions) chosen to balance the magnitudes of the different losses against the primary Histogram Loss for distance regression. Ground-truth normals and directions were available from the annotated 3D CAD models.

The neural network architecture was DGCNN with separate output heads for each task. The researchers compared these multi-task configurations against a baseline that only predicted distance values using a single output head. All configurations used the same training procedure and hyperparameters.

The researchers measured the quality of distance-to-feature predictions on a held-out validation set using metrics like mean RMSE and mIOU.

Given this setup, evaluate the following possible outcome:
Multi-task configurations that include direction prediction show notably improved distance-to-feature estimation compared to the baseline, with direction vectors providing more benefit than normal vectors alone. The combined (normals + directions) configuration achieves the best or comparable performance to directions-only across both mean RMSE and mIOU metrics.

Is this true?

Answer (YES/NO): NO